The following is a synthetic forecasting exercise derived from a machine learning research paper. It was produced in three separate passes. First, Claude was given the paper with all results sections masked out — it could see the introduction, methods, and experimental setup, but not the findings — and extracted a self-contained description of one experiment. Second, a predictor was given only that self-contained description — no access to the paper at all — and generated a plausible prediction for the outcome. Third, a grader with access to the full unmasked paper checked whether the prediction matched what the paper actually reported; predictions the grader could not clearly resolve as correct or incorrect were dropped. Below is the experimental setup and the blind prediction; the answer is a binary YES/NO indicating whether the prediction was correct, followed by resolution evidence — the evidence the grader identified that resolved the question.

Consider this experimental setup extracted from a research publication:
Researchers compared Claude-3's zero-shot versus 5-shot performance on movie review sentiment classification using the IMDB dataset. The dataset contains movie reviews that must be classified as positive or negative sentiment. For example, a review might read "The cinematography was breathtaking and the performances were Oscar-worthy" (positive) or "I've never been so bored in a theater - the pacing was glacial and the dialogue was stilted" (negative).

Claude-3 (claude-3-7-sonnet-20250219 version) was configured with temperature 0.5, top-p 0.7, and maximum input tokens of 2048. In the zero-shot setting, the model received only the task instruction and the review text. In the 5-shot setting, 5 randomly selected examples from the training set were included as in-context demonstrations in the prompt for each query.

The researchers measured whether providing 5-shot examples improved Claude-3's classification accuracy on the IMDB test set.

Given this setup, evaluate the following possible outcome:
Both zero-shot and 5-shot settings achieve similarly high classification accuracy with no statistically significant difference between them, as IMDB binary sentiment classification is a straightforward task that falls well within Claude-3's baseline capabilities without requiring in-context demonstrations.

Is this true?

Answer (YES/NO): YES